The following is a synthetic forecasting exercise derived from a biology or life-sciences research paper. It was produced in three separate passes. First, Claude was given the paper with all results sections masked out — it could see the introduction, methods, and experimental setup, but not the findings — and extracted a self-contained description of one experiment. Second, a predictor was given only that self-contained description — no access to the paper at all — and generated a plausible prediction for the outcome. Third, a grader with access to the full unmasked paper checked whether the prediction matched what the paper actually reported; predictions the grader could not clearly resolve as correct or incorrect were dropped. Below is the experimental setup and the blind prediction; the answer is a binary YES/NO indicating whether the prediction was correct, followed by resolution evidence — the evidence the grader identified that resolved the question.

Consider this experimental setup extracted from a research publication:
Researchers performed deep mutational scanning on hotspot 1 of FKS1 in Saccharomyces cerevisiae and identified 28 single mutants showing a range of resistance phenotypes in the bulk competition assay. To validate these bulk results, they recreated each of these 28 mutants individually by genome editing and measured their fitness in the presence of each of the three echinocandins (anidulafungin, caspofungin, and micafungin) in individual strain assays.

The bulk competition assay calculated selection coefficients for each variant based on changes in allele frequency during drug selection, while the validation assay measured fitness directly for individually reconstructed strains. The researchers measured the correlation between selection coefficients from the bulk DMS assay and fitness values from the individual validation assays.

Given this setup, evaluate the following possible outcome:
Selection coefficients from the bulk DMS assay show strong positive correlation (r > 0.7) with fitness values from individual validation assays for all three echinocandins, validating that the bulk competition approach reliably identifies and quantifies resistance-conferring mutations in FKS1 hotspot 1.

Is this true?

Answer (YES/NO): YES